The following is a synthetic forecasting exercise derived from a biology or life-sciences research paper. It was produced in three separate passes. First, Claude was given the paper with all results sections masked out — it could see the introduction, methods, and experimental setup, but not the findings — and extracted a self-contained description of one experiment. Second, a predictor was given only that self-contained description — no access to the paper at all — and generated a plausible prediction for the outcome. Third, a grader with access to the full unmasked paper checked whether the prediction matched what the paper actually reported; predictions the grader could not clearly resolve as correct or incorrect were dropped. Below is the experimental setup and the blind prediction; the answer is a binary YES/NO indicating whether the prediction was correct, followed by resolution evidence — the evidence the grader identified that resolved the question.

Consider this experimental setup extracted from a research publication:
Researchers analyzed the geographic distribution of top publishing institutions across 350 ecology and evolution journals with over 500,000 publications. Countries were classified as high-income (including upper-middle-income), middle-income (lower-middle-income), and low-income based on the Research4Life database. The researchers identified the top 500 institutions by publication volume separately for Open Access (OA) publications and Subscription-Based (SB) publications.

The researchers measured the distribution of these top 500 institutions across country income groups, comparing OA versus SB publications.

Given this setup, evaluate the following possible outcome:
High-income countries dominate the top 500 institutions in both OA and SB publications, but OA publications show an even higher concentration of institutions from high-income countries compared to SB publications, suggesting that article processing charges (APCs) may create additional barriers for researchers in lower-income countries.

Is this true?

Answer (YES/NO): YES